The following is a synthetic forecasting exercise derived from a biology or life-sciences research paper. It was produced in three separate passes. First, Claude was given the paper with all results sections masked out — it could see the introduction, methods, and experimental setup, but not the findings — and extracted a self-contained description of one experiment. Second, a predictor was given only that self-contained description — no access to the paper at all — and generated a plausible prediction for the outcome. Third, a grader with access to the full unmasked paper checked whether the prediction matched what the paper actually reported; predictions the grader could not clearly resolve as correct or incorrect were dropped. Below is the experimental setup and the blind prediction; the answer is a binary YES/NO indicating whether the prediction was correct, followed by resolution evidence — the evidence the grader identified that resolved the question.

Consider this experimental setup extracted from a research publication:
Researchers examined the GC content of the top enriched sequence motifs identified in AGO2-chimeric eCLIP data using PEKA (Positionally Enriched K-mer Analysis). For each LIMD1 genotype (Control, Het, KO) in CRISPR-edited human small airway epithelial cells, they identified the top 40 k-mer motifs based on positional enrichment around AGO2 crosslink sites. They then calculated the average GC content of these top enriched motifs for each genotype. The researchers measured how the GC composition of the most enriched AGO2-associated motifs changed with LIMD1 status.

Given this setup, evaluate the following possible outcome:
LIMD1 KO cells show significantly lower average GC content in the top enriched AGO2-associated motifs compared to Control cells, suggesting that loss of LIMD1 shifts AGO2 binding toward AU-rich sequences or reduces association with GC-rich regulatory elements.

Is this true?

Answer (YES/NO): NO